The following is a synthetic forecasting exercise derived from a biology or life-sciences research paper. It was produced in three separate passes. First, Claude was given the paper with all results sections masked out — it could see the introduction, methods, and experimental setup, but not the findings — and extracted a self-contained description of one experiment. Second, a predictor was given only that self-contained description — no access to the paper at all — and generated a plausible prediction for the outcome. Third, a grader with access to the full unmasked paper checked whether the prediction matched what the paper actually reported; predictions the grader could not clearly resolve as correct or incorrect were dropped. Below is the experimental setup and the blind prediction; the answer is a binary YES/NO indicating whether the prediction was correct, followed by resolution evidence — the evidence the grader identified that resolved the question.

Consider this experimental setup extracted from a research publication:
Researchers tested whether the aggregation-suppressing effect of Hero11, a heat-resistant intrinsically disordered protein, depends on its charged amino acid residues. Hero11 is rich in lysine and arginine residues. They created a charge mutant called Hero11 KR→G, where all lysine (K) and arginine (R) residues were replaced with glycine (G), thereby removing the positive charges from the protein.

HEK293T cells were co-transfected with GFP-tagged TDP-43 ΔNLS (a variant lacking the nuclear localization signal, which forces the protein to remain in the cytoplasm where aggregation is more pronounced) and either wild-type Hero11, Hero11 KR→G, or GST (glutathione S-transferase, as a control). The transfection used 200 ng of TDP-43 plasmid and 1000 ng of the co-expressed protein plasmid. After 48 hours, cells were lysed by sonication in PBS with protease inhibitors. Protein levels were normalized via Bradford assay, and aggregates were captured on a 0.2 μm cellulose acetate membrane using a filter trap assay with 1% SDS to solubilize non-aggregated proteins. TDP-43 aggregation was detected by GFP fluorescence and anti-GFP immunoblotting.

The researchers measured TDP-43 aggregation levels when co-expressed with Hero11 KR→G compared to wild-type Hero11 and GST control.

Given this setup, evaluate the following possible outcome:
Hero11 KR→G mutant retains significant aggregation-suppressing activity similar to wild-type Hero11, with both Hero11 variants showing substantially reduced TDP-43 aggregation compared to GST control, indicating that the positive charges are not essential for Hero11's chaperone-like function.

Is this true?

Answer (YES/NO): NO